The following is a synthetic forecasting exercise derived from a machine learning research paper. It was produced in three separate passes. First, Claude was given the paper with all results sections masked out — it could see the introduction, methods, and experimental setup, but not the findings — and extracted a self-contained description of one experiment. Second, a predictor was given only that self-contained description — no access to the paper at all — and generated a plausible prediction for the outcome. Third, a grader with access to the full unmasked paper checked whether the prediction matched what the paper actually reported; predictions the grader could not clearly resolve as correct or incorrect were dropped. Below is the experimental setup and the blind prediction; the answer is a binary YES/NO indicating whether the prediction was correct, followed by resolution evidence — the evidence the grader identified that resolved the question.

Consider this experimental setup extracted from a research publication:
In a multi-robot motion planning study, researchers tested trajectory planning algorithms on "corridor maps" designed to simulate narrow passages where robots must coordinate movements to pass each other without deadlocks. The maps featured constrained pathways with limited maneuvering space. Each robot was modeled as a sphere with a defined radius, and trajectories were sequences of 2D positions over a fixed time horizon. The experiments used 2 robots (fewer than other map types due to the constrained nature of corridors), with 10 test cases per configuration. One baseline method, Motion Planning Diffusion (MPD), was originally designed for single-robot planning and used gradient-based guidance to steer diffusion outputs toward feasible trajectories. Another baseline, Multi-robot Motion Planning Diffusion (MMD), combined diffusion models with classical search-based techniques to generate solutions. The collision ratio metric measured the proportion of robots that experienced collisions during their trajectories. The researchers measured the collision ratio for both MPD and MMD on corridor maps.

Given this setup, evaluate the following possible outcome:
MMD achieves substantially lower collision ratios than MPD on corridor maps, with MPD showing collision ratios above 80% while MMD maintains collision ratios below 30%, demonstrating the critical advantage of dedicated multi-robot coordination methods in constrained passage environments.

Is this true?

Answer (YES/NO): NO